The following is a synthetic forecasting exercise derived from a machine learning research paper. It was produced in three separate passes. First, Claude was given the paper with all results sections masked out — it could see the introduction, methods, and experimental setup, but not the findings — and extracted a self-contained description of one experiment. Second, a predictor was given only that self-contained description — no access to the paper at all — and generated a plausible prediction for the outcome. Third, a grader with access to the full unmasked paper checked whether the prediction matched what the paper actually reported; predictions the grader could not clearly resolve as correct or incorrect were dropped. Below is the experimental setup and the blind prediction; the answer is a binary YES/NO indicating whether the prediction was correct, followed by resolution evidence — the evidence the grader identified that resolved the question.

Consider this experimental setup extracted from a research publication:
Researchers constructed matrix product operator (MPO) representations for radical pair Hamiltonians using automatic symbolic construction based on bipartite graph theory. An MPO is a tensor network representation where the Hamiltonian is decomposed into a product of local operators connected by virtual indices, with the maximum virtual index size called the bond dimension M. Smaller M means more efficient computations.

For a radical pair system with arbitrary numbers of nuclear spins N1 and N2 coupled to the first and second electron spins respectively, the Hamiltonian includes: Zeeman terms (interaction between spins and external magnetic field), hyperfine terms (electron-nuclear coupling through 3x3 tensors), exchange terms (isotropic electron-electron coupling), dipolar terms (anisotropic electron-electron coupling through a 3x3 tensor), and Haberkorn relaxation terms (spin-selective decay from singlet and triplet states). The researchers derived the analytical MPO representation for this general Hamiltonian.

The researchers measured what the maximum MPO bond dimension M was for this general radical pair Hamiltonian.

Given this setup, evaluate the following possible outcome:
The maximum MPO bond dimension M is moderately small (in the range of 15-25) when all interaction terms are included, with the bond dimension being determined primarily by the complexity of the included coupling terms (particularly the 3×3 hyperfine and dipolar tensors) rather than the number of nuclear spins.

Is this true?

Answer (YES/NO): NO